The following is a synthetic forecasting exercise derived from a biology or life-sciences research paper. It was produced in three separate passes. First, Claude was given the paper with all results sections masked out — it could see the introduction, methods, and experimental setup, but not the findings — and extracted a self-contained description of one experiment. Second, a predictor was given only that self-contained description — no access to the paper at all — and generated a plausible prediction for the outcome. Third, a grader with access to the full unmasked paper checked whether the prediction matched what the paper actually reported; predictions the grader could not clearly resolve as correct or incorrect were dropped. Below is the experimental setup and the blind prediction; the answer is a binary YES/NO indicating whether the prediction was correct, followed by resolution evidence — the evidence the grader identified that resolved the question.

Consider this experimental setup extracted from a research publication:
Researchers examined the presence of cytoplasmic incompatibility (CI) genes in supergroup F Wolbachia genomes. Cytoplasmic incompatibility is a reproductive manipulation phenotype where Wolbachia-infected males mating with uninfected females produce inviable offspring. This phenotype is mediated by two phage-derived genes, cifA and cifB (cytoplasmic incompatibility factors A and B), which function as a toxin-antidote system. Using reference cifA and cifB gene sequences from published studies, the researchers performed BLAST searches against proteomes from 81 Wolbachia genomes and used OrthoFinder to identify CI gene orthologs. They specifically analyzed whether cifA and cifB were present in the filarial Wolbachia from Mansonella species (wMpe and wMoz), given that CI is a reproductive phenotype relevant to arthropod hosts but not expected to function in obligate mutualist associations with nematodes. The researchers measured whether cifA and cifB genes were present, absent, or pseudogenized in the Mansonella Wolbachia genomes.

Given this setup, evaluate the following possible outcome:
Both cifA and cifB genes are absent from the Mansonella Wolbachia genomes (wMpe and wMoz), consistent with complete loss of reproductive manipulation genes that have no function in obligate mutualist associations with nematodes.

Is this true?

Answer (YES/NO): YES